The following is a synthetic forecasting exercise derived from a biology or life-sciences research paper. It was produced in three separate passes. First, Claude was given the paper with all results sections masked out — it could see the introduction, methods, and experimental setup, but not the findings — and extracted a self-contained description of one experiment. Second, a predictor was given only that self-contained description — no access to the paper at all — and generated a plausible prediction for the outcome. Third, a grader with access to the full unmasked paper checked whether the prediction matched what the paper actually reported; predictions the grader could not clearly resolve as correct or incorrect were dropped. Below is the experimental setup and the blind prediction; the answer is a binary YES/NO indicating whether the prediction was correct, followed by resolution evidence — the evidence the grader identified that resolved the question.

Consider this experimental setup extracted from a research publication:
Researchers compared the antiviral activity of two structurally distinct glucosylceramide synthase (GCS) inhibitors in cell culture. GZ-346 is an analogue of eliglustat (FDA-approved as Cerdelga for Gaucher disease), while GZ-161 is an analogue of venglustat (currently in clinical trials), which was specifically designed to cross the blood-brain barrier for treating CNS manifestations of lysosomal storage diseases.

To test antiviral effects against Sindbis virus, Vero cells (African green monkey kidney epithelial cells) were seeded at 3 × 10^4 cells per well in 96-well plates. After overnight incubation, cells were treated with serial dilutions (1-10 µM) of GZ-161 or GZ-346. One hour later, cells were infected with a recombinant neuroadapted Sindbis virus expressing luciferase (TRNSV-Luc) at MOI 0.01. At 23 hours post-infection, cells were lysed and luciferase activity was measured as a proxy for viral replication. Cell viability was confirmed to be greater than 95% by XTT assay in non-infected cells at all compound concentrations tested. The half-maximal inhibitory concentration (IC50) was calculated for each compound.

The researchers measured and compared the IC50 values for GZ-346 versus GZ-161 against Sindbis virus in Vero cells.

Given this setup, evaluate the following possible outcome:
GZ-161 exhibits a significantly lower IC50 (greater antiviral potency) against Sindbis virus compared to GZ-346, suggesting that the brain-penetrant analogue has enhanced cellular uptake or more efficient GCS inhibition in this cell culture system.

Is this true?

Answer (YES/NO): YES